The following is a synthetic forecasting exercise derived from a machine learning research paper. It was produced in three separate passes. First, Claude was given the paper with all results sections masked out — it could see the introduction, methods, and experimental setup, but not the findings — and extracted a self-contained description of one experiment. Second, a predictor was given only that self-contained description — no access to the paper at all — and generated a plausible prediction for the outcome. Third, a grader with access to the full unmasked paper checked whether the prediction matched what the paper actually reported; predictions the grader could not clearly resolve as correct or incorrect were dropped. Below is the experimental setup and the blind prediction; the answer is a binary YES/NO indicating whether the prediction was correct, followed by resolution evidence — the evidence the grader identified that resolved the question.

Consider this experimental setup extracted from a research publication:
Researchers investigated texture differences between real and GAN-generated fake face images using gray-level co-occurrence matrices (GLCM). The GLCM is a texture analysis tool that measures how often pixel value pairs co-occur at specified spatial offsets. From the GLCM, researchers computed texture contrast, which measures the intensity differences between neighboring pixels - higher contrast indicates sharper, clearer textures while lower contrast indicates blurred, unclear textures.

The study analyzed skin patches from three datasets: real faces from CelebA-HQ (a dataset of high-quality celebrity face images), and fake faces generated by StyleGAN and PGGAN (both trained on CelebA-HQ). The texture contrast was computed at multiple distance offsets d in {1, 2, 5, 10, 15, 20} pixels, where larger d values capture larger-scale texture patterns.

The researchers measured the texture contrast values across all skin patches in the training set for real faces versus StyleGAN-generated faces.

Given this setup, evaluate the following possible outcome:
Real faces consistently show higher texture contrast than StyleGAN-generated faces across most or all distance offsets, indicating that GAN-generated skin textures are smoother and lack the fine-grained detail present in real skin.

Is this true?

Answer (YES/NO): YES